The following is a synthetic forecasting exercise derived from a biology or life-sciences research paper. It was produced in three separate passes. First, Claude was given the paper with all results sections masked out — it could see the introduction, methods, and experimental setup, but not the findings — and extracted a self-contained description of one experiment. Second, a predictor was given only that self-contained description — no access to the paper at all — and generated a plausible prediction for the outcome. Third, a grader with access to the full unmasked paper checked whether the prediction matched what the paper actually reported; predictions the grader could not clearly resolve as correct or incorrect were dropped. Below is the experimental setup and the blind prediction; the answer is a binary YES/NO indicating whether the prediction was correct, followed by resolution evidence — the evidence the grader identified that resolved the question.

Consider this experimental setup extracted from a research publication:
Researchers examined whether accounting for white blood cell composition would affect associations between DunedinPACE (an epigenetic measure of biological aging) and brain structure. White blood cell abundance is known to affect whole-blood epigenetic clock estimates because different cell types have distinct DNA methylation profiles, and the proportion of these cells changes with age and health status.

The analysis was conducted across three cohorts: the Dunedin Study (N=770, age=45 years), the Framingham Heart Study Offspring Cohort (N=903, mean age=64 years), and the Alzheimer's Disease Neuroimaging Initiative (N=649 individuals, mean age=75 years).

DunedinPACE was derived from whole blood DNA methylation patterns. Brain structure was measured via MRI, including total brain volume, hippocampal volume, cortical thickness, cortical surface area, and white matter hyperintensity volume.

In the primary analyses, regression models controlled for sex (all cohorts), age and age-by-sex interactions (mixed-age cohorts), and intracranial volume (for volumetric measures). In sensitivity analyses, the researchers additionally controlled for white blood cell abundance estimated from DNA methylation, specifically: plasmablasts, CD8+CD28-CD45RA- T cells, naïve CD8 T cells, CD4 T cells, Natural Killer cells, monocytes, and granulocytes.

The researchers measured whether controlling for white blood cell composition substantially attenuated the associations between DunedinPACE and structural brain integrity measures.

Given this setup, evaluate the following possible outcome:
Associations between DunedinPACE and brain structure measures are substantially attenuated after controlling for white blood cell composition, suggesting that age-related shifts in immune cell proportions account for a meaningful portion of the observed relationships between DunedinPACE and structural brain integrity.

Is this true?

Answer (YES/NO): NO